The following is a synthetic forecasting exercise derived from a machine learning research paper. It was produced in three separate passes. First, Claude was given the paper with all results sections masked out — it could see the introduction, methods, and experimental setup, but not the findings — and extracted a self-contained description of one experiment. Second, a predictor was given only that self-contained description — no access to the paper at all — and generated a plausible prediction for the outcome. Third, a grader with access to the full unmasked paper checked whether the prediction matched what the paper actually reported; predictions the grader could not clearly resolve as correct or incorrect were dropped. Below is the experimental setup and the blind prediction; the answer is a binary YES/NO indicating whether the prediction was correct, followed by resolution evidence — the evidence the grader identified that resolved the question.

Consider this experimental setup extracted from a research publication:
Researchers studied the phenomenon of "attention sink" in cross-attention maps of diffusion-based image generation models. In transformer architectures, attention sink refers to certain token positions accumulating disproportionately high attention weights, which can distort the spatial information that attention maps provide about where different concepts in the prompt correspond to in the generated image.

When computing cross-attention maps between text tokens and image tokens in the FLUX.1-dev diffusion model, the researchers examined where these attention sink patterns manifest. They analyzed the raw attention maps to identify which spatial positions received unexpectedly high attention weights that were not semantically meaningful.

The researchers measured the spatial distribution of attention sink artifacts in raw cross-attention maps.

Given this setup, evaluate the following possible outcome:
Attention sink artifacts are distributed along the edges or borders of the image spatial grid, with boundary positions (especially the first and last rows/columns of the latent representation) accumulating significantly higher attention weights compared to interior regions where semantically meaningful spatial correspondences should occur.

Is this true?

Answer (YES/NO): YES